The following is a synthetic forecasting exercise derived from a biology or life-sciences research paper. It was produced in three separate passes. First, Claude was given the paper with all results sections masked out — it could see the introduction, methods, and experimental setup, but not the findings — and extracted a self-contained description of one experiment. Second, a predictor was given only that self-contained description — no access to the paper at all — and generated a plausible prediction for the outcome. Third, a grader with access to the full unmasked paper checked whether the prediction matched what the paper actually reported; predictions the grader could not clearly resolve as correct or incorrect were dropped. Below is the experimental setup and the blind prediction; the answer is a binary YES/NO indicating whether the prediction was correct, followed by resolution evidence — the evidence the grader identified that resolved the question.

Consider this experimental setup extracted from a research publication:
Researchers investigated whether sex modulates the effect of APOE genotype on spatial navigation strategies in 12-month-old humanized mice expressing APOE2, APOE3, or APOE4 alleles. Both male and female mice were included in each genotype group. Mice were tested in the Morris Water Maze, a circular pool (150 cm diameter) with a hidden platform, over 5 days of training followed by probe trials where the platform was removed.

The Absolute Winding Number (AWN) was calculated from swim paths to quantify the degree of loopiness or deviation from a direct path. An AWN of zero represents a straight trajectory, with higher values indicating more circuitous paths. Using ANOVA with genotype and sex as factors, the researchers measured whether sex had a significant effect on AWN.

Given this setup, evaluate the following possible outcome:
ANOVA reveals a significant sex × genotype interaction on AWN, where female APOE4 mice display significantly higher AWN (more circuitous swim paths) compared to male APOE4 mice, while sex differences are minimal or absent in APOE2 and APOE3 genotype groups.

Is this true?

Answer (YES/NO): NO